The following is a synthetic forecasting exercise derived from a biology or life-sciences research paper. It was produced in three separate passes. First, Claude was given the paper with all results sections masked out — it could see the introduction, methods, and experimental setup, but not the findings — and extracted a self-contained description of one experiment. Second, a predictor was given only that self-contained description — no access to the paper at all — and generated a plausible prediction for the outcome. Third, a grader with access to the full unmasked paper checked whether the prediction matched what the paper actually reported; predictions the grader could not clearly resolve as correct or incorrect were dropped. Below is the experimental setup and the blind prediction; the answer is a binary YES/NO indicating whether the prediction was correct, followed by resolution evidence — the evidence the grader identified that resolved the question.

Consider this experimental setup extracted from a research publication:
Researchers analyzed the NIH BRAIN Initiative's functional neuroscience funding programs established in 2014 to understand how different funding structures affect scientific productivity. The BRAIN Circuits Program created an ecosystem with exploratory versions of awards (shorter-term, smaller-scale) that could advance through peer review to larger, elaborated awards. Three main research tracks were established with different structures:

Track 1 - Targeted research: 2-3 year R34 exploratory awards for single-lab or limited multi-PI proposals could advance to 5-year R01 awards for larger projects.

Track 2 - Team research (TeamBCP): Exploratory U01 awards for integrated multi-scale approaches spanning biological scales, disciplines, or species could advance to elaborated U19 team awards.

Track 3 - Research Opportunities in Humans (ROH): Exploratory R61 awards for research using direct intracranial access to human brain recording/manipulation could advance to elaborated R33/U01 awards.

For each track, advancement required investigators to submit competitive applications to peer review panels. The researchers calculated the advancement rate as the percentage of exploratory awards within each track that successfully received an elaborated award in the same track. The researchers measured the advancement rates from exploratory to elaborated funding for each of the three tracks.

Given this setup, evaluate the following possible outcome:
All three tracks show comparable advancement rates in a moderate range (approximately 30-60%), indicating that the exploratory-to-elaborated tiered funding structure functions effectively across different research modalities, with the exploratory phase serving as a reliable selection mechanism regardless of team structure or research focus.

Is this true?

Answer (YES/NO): NO